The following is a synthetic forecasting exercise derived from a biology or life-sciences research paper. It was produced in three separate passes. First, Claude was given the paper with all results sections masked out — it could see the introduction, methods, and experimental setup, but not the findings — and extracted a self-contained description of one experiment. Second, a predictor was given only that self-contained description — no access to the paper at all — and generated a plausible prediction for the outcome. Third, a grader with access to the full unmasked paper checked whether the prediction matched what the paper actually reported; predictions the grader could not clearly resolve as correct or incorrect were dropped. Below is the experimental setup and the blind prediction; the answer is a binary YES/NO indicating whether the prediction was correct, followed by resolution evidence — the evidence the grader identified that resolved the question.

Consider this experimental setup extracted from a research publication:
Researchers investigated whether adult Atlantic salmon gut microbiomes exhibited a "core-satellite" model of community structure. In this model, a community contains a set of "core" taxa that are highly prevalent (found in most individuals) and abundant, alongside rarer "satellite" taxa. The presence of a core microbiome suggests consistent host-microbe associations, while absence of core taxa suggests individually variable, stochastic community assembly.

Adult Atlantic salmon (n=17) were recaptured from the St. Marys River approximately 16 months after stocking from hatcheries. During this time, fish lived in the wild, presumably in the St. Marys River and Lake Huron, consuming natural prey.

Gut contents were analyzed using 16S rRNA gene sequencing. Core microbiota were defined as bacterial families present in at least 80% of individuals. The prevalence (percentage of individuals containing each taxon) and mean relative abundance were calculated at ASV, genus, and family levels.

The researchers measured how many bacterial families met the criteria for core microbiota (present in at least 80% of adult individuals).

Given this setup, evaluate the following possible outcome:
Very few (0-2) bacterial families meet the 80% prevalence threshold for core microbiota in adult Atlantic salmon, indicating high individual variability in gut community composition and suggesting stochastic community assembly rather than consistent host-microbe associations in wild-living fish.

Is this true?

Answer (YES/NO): YES